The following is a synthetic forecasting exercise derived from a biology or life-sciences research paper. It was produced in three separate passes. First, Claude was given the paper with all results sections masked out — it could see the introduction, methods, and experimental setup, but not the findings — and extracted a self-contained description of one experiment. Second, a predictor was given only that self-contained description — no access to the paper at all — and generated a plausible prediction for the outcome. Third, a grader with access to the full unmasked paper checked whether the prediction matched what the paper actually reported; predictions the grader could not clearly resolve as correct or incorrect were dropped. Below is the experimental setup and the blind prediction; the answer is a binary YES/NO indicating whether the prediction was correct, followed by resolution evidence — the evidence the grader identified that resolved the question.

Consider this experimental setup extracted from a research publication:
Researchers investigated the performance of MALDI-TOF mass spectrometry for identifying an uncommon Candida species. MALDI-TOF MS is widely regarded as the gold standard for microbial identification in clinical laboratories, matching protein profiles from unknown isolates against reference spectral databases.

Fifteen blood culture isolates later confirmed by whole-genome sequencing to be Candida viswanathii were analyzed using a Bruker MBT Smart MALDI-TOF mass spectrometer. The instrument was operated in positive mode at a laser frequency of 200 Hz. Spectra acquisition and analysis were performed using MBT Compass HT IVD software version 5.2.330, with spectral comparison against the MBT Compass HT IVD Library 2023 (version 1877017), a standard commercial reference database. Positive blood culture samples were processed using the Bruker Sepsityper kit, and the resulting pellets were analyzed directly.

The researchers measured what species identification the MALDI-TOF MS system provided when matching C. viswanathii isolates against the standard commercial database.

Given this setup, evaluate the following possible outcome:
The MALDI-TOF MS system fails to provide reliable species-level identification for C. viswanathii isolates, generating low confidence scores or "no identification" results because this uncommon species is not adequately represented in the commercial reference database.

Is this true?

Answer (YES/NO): YES